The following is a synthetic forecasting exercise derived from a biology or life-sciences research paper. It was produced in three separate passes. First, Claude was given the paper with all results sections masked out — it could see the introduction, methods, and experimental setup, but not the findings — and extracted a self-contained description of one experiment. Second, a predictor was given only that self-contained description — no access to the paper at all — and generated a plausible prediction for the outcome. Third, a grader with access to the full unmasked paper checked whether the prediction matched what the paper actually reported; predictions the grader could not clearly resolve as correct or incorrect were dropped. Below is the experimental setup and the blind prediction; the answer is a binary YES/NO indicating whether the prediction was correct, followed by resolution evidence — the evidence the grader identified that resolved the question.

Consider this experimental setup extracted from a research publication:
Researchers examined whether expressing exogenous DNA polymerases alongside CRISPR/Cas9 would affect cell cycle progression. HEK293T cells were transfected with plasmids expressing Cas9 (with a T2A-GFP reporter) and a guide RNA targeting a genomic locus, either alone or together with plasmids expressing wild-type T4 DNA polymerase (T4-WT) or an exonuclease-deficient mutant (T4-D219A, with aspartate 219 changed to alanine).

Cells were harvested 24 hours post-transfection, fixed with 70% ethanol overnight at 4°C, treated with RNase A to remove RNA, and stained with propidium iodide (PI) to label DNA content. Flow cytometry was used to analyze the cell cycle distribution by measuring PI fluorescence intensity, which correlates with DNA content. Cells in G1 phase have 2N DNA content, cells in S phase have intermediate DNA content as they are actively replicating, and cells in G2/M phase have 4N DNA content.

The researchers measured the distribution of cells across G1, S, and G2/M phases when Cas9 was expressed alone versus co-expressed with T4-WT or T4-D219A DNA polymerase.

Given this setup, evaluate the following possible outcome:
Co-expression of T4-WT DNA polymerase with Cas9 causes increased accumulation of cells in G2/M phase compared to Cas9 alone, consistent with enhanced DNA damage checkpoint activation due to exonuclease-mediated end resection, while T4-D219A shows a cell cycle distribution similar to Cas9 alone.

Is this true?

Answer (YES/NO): NO